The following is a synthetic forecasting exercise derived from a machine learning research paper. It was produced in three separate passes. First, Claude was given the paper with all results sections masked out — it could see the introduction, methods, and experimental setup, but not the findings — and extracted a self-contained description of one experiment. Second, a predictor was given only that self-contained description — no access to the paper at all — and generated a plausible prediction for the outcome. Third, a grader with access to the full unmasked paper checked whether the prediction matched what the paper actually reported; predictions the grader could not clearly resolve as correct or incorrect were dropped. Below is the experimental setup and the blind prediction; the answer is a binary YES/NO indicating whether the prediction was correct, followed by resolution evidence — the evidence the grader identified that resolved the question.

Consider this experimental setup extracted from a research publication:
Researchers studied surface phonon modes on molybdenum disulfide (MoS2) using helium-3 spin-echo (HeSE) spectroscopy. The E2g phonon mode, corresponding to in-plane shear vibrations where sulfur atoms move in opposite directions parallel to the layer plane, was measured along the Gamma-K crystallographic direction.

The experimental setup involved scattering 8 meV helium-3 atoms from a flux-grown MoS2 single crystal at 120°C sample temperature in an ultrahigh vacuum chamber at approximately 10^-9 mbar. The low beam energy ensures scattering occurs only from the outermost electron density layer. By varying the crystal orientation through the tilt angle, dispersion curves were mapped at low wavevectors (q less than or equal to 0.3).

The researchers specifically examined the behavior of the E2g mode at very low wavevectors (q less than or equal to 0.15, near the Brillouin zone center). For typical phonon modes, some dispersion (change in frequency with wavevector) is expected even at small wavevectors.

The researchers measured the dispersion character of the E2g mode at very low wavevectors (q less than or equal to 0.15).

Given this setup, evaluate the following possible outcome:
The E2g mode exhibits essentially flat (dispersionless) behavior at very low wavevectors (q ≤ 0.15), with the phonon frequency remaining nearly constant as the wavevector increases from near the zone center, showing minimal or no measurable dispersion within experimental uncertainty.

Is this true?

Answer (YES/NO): YES